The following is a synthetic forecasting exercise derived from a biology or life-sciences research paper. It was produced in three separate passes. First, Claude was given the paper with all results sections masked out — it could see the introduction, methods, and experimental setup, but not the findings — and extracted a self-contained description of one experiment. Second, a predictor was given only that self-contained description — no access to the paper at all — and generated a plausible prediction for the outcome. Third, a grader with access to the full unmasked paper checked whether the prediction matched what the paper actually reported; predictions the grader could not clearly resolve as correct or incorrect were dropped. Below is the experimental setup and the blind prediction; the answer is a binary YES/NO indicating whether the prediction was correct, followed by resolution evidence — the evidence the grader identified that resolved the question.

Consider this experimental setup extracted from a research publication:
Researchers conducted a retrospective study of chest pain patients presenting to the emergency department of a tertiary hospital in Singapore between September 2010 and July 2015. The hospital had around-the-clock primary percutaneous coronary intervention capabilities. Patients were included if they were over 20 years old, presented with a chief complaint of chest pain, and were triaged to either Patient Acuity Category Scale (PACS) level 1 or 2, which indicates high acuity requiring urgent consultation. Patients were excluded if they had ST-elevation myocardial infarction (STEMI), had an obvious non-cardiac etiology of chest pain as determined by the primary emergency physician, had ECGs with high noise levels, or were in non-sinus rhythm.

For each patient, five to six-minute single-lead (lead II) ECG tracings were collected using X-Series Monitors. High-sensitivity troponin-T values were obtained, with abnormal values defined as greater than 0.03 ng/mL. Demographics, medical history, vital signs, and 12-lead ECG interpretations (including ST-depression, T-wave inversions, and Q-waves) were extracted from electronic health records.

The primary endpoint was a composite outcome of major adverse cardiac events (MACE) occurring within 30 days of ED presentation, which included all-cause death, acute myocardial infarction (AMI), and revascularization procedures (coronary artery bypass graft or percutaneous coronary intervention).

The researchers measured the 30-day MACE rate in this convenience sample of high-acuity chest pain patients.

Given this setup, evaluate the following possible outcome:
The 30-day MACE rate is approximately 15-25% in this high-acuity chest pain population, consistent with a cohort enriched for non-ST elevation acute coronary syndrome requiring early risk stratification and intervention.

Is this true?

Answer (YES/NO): NO